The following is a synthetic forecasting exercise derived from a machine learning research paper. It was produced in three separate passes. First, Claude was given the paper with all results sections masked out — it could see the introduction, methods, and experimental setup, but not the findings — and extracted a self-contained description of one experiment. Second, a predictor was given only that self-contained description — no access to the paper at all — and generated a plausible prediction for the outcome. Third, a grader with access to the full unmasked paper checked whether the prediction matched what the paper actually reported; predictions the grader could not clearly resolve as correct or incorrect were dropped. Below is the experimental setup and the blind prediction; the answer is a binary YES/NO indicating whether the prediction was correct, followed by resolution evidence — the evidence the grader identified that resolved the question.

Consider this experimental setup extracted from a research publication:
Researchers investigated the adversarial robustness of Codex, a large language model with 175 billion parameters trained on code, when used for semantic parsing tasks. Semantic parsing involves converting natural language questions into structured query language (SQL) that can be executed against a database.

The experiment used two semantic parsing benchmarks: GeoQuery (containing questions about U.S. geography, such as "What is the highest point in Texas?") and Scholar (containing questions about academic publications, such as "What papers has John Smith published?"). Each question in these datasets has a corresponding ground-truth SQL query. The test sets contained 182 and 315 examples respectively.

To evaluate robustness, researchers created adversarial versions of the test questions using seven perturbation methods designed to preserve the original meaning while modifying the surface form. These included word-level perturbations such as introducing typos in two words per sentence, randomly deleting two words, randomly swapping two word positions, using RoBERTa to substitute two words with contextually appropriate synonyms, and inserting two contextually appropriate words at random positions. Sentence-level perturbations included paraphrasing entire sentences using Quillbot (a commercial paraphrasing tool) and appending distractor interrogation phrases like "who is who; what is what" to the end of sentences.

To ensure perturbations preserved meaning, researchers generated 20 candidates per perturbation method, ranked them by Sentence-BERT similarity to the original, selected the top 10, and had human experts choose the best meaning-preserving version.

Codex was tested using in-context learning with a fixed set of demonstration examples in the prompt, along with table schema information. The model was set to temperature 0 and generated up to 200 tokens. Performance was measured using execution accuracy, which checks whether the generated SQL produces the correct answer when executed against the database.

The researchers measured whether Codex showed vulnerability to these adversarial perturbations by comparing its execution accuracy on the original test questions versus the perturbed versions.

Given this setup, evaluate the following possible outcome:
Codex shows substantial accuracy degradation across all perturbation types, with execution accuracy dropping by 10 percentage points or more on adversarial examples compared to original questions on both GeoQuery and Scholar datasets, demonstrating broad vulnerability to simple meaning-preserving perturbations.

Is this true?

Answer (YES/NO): NO